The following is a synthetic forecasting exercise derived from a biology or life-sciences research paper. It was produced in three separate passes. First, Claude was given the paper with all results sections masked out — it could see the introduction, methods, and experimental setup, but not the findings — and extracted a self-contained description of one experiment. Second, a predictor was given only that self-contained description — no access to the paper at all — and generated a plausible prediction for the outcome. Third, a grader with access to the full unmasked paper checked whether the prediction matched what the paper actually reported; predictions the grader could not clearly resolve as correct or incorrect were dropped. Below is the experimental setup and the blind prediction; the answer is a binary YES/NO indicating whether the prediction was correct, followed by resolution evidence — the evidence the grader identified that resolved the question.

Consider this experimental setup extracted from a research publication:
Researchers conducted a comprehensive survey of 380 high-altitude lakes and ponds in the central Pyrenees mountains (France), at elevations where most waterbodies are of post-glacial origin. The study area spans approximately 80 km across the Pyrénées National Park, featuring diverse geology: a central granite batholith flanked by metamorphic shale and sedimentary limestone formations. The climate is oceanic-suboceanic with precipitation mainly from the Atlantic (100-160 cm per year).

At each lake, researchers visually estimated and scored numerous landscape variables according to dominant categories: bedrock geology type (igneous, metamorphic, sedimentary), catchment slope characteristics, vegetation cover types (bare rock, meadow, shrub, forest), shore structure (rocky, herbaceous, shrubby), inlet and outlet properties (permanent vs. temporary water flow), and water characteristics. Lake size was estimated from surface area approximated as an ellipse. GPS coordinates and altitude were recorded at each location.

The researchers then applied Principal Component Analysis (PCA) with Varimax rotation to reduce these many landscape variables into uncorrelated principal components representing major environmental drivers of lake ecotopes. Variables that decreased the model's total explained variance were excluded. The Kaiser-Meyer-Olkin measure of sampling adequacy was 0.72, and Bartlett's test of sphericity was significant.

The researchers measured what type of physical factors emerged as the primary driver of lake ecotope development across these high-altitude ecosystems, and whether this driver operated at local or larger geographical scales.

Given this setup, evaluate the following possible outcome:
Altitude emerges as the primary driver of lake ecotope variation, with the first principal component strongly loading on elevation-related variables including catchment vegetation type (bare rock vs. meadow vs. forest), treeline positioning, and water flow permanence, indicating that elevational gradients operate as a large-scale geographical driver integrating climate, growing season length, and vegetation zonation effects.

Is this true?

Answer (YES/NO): NO